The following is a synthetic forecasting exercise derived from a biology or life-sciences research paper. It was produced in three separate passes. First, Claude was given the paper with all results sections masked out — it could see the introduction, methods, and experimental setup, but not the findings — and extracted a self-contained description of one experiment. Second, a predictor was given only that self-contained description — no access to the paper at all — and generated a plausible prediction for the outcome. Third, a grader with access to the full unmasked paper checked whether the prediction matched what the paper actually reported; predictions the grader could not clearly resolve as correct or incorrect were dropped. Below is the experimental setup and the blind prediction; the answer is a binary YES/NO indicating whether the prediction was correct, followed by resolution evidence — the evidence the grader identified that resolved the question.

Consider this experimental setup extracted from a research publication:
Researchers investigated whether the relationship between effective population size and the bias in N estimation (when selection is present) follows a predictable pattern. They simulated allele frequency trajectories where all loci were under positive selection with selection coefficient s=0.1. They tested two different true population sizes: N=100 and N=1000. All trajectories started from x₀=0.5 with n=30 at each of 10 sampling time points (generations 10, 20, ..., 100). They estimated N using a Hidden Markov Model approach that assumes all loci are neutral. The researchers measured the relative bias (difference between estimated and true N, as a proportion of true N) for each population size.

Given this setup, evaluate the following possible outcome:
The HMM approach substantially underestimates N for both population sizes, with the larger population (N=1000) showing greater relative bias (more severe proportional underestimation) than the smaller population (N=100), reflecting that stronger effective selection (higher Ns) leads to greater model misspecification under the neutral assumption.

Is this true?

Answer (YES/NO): YES